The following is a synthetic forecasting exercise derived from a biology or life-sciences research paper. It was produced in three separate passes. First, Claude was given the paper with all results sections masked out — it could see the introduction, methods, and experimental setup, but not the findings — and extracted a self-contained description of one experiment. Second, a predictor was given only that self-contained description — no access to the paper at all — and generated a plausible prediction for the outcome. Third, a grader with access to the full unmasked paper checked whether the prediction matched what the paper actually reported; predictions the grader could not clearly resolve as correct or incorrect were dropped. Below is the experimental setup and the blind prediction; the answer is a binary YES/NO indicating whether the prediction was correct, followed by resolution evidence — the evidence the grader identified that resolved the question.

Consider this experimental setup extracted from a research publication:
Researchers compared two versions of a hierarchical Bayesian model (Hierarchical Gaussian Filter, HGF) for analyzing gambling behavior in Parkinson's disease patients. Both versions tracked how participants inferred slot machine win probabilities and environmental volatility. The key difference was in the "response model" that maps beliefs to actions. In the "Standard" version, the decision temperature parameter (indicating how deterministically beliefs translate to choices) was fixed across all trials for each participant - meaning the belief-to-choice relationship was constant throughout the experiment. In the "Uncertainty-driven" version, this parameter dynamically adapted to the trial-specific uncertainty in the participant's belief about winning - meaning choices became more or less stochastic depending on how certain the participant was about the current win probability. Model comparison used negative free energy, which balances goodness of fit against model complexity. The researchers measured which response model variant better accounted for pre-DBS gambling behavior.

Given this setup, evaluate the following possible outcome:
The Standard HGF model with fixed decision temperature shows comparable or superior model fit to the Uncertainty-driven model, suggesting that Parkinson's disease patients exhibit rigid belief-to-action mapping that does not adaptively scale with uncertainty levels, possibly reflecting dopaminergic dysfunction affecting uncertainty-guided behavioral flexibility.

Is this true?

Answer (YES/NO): YES